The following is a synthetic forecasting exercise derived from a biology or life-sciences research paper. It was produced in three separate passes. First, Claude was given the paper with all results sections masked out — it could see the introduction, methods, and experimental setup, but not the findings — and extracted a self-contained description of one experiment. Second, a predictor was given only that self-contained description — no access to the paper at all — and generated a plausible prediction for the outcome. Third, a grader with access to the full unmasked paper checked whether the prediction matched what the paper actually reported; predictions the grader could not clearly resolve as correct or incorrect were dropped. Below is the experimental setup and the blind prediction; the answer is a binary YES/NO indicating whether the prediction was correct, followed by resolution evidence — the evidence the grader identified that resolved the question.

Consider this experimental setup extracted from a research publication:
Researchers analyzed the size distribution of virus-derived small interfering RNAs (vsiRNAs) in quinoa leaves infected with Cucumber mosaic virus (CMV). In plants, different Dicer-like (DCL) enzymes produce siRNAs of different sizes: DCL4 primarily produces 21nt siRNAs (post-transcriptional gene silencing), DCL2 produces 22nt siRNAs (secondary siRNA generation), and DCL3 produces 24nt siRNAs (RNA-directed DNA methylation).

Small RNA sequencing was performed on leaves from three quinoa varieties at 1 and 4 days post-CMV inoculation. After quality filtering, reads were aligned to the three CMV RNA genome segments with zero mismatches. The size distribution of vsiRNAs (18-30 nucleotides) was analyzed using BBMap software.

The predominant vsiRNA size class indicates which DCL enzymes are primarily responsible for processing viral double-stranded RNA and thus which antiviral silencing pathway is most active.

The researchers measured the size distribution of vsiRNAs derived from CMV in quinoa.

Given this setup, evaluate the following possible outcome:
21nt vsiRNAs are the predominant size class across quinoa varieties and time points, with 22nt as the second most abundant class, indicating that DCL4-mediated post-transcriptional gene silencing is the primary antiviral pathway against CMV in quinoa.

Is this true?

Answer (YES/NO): YES